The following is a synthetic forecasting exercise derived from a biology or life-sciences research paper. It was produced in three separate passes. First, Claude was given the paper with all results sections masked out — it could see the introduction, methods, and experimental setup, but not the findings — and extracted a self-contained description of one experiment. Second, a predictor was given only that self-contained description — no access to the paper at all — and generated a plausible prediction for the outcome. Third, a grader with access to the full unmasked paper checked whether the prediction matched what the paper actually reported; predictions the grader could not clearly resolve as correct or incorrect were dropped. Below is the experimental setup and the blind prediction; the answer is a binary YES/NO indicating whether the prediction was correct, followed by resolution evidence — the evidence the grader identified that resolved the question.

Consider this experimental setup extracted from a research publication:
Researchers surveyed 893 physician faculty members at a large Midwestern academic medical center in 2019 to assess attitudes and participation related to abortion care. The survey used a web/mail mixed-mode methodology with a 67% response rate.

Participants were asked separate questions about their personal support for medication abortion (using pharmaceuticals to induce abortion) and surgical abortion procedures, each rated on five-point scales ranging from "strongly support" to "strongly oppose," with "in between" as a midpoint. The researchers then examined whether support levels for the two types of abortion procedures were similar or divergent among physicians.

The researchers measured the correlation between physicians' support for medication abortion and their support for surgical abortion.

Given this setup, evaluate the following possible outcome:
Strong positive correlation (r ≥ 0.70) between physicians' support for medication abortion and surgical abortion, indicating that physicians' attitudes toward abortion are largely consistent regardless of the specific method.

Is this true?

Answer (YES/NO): YES